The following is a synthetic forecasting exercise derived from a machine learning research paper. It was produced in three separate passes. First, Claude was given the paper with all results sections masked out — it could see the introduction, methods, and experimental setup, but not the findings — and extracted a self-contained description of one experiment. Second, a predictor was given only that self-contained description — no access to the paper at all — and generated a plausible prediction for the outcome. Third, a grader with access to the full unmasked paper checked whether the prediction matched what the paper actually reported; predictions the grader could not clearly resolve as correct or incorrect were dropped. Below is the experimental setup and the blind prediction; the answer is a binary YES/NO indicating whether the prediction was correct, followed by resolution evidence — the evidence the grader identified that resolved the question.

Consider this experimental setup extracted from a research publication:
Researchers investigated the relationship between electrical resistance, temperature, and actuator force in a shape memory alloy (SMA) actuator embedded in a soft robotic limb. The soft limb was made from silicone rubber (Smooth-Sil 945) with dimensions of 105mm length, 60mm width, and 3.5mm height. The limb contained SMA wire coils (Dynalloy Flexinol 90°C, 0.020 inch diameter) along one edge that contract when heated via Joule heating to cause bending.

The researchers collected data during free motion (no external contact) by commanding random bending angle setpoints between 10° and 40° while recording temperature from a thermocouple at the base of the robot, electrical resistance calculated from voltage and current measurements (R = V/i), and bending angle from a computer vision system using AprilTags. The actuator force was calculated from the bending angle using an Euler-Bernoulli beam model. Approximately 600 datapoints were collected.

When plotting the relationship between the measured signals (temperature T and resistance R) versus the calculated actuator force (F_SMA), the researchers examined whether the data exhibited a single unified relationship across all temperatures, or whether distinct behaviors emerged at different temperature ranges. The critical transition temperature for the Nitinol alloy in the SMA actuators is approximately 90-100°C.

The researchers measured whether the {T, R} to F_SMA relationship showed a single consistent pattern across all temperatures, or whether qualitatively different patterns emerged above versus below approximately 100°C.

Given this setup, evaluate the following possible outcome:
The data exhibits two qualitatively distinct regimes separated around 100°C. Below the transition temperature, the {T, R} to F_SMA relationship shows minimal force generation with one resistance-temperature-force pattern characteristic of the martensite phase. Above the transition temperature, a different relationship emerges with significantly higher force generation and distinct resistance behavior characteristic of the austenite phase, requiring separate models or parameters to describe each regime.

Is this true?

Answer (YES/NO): NO